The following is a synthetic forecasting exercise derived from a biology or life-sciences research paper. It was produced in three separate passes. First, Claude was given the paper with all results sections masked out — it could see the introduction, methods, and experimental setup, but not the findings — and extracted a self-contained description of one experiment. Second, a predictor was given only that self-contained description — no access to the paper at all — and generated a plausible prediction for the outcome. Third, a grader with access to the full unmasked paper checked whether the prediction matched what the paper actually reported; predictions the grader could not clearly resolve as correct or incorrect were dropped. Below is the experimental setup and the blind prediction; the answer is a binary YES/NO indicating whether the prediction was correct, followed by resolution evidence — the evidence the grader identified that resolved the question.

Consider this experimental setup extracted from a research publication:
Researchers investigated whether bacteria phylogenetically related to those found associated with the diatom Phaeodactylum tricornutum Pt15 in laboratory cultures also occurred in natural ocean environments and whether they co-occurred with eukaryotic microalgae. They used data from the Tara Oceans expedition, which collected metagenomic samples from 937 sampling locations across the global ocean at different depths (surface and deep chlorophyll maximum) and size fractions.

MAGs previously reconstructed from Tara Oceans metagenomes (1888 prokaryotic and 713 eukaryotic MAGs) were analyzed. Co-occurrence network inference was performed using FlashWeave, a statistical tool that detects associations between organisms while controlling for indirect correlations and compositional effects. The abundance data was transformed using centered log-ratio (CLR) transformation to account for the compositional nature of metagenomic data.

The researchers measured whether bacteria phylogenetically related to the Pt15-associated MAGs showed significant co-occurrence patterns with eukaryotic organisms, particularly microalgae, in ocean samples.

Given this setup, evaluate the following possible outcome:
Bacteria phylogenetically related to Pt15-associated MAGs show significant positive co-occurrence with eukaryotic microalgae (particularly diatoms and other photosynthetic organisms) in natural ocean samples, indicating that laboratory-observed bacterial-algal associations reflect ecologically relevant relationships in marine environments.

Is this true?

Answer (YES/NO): YES